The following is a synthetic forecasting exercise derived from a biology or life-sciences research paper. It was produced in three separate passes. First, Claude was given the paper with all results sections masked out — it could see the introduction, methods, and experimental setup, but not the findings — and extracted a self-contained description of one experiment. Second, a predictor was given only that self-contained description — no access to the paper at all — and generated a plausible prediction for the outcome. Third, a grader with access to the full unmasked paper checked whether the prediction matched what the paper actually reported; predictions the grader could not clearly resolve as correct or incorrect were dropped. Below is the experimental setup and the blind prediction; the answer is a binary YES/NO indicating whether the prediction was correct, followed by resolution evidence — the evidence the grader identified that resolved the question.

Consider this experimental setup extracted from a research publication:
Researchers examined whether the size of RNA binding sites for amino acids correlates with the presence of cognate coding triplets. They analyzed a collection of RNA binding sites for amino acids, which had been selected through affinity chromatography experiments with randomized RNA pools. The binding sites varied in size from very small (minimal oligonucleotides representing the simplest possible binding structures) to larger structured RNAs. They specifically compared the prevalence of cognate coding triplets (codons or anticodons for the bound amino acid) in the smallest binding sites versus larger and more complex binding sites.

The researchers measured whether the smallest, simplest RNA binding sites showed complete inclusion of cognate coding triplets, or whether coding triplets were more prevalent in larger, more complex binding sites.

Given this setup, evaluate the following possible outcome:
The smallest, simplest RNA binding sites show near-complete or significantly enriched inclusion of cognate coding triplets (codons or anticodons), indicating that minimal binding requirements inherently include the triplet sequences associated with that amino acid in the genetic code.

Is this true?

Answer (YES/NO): YES